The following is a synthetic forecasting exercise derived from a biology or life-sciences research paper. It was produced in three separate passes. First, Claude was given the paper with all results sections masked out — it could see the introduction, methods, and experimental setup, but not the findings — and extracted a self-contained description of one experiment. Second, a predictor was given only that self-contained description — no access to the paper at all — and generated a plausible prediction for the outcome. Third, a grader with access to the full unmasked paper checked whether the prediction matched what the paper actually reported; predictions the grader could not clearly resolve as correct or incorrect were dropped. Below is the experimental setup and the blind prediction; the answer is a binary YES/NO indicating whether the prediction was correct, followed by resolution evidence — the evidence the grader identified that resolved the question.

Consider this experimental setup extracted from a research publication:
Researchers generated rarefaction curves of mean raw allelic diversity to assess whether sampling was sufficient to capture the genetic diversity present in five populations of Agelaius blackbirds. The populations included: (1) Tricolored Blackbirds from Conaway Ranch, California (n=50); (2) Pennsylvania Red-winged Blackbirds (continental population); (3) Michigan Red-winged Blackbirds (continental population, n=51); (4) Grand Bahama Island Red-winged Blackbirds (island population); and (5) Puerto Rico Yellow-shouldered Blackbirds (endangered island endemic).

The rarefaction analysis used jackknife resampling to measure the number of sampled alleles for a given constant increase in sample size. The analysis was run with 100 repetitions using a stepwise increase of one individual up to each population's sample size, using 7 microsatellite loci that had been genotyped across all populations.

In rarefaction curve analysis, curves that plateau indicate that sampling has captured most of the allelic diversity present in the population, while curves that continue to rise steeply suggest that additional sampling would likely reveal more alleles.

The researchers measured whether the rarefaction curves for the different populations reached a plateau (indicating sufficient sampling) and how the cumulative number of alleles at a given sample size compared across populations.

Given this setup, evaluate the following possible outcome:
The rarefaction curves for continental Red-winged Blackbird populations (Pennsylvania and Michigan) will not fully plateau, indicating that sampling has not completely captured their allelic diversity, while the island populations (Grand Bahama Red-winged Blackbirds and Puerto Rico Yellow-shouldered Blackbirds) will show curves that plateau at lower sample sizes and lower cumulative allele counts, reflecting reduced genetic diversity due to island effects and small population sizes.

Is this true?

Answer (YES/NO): NO